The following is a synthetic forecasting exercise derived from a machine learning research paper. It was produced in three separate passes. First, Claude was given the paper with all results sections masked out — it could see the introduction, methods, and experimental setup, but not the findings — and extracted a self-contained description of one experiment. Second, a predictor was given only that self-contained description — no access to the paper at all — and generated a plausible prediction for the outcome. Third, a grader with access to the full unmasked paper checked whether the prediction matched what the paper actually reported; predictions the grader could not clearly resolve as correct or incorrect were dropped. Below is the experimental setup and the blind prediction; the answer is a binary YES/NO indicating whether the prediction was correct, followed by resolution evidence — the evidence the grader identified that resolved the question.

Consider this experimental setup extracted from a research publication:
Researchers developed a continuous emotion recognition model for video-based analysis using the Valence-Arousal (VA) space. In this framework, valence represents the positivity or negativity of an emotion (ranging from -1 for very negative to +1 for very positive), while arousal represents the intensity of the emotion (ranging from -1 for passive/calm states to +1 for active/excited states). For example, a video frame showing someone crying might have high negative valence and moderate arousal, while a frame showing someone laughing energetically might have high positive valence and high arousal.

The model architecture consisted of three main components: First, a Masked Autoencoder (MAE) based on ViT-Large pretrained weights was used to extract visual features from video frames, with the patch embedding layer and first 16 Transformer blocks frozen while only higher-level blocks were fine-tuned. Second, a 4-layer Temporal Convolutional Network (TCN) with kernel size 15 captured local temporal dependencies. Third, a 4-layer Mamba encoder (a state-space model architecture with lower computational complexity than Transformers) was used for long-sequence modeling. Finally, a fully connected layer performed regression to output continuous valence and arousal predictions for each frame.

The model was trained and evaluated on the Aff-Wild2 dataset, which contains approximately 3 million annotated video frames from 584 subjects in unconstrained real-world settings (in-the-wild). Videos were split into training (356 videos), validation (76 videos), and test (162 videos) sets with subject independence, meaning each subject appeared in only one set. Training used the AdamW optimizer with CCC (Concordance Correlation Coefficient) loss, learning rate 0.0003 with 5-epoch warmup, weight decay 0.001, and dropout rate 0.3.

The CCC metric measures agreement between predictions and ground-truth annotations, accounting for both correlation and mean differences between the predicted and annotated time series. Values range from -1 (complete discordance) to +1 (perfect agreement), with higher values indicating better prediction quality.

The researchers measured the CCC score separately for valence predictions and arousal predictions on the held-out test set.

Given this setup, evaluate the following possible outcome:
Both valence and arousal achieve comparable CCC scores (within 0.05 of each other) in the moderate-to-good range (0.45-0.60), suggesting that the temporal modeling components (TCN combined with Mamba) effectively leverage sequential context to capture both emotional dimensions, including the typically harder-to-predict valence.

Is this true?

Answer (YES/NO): NO